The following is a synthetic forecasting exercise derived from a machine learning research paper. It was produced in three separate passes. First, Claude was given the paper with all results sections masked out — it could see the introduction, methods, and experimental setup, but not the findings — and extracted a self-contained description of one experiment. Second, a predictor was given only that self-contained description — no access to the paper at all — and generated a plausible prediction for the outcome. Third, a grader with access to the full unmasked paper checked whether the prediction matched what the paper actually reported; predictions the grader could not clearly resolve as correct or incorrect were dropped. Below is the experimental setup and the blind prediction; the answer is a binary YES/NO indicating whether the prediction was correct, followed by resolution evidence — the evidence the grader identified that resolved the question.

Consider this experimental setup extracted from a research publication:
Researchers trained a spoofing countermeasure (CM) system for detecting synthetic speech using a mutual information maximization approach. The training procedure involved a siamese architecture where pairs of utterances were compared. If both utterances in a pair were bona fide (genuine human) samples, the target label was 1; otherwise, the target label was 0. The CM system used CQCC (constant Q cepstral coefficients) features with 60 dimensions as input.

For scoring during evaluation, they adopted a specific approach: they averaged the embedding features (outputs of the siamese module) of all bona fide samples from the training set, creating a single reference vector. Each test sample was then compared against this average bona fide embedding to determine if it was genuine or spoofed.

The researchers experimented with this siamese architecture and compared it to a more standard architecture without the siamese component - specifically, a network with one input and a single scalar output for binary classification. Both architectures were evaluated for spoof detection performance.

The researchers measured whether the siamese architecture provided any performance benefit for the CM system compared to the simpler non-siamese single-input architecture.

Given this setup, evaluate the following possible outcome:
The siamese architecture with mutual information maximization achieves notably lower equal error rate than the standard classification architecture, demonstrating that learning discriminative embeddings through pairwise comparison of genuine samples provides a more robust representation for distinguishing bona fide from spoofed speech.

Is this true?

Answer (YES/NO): NO